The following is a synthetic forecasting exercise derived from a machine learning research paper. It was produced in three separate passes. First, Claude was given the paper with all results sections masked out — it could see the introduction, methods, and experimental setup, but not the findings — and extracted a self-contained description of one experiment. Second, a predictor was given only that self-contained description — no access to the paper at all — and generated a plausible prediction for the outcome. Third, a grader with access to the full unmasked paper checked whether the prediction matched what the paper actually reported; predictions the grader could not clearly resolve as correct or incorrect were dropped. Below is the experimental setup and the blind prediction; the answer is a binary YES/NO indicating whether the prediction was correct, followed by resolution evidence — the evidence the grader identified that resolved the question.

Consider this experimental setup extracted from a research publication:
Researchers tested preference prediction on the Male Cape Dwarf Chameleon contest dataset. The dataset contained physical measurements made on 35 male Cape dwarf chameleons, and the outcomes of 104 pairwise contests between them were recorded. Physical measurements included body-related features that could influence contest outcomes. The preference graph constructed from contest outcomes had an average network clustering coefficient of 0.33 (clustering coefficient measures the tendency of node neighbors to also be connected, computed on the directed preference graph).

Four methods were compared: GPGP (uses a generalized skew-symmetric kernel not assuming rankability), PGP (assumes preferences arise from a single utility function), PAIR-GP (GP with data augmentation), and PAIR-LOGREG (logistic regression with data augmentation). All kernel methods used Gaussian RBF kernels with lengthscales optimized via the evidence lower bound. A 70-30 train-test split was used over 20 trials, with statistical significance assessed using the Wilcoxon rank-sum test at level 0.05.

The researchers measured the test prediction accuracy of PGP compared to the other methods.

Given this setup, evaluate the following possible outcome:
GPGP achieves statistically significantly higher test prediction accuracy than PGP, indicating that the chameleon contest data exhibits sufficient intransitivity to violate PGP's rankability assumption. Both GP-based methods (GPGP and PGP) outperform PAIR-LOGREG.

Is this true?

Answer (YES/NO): NO